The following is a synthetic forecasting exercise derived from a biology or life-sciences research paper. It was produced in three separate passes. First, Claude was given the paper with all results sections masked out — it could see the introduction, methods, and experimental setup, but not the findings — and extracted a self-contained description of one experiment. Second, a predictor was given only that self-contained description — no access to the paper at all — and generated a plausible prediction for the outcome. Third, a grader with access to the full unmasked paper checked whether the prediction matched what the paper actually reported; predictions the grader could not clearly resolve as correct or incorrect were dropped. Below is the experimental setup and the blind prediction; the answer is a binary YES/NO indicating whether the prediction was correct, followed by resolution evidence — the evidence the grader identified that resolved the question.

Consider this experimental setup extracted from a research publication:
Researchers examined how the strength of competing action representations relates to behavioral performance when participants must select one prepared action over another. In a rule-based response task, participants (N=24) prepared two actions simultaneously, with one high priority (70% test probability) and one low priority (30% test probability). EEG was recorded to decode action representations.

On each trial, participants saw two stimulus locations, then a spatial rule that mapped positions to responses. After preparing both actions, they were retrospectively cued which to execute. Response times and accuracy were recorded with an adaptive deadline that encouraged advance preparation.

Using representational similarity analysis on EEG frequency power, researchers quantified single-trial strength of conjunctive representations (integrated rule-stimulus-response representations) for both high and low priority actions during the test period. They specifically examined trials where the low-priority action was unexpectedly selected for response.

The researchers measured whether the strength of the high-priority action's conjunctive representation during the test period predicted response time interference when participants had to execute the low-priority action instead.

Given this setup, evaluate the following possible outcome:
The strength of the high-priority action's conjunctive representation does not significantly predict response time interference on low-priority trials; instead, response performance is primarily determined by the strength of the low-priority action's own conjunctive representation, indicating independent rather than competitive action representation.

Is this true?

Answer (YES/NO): NO